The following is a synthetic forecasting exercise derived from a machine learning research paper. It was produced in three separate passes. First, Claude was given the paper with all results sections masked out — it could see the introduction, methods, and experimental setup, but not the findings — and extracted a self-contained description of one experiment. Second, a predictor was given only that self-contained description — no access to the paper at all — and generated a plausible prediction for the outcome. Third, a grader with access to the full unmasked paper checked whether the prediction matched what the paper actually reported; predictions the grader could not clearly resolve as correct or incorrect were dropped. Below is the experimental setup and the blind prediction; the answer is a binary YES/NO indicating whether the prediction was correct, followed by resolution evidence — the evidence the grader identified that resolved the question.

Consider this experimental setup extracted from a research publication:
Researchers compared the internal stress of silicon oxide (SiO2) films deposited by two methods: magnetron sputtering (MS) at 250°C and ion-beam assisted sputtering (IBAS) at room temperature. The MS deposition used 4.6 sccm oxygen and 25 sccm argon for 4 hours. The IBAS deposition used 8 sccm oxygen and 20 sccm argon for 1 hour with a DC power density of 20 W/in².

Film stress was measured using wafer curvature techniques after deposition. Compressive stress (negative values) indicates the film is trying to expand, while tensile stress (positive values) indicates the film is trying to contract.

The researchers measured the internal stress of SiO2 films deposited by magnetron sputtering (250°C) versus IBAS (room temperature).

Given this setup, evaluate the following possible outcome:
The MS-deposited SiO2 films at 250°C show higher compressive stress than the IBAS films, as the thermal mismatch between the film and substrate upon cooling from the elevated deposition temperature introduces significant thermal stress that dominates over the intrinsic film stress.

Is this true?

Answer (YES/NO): NO